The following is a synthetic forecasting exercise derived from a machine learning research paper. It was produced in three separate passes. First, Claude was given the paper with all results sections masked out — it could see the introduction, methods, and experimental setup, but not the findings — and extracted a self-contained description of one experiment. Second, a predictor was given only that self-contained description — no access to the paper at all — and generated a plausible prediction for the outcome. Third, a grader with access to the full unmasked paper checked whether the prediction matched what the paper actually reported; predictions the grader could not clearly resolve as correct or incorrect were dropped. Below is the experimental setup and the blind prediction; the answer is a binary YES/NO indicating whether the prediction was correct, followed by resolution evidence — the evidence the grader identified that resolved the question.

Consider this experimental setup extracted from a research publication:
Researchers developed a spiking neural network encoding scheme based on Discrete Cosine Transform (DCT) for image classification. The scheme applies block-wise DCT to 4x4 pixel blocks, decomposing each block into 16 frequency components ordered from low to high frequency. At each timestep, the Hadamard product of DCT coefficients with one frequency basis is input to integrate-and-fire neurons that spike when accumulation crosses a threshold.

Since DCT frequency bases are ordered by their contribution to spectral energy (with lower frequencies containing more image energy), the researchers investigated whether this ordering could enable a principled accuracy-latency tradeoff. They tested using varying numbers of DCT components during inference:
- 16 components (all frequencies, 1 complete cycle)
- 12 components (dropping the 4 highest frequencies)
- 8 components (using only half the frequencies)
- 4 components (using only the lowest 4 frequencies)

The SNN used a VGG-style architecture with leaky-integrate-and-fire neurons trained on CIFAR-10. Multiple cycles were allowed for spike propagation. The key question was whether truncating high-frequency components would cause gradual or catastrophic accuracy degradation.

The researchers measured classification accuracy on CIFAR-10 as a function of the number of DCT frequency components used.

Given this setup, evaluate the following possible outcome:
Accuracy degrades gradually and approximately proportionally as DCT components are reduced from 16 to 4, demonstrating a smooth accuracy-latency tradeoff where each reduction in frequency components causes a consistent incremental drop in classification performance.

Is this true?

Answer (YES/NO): NO